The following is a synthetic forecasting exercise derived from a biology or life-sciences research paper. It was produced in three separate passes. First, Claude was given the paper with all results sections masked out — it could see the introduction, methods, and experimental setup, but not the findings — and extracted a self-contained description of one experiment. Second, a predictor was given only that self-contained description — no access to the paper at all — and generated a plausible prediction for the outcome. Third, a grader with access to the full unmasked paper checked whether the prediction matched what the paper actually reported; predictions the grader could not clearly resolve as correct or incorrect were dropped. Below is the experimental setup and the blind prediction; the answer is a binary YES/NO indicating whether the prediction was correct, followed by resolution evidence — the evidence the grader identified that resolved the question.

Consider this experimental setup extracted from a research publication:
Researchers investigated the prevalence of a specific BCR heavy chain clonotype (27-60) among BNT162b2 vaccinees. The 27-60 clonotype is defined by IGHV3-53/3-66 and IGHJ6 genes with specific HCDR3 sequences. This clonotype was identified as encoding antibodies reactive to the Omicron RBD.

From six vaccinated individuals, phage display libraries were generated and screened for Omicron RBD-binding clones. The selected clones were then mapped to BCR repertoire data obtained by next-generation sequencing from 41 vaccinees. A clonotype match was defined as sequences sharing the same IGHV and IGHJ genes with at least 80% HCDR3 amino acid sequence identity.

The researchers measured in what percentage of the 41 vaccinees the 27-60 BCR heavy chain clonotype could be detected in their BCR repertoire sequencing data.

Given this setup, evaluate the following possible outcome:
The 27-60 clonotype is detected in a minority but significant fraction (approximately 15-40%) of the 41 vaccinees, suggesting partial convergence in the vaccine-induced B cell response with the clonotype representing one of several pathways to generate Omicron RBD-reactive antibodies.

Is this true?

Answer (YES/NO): NO